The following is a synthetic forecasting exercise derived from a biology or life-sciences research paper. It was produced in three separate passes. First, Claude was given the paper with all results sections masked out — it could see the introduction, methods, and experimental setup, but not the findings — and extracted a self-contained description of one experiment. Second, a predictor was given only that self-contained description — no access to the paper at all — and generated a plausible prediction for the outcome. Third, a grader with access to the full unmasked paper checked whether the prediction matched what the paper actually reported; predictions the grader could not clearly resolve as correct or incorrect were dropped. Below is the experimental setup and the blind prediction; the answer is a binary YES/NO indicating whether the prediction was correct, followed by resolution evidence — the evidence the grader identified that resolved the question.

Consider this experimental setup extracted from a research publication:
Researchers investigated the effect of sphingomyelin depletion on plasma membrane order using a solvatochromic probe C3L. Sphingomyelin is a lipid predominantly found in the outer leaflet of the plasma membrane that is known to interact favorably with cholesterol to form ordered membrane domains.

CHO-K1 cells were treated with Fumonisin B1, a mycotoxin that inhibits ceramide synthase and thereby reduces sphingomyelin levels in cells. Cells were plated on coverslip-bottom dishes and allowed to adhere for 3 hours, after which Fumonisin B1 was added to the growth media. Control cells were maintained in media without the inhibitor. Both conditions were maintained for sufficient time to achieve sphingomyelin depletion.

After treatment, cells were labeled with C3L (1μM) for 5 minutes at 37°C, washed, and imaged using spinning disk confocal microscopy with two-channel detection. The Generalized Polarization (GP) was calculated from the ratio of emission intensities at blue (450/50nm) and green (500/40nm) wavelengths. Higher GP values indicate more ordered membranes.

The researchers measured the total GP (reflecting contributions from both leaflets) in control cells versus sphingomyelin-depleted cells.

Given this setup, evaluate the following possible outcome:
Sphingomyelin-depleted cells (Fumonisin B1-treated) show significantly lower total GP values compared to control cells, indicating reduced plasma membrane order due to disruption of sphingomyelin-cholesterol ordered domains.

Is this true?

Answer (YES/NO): YES